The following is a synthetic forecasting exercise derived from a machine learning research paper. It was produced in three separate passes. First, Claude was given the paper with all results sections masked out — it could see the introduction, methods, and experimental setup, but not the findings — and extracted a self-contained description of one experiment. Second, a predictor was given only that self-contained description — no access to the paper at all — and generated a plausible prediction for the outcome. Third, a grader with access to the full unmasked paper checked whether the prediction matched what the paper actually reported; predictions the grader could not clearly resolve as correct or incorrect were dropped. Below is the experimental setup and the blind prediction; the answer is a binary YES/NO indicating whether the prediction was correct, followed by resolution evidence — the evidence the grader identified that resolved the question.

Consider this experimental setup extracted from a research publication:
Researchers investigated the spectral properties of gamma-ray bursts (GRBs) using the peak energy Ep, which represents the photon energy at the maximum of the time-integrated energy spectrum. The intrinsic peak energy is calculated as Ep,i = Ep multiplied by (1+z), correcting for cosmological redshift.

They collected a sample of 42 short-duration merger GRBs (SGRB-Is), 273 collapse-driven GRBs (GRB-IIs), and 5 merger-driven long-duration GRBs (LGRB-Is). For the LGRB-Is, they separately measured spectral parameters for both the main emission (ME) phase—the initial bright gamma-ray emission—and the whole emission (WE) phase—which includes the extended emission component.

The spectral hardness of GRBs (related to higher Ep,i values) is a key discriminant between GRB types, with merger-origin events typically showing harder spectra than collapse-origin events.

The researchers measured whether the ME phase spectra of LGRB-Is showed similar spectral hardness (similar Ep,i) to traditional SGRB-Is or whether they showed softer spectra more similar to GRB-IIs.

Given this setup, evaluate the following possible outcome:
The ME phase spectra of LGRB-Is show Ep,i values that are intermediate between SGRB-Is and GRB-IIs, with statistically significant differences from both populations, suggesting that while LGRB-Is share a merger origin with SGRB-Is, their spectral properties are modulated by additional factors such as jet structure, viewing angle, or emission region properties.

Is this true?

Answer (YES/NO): NO